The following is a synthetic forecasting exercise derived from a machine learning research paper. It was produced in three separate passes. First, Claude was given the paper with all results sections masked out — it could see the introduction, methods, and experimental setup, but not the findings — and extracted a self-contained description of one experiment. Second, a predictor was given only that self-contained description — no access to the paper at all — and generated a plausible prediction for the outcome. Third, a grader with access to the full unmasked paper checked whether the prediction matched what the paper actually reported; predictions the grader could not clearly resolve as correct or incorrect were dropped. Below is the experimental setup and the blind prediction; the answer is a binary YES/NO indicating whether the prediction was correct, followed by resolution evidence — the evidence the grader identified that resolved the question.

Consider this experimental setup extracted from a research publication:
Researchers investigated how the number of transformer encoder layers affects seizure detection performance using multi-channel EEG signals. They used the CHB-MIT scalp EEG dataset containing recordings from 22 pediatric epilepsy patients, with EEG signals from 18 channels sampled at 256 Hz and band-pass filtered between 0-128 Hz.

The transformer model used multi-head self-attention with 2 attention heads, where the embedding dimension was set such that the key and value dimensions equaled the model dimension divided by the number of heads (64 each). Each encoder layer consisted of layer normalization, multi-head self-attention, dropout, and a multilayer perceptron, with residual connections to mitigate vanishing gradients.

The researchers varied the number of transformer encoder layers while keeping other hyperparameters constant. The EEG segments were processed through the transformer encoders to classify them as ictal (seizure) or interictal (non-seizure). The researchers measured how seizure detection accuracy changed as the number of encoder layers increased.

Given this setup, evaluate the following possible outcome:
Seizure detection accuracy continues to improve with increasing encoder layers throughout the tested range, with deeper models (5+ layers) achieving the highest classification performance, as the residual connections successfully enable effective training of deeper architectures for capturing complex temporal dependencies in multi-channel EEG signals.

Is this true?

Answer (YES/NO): NO